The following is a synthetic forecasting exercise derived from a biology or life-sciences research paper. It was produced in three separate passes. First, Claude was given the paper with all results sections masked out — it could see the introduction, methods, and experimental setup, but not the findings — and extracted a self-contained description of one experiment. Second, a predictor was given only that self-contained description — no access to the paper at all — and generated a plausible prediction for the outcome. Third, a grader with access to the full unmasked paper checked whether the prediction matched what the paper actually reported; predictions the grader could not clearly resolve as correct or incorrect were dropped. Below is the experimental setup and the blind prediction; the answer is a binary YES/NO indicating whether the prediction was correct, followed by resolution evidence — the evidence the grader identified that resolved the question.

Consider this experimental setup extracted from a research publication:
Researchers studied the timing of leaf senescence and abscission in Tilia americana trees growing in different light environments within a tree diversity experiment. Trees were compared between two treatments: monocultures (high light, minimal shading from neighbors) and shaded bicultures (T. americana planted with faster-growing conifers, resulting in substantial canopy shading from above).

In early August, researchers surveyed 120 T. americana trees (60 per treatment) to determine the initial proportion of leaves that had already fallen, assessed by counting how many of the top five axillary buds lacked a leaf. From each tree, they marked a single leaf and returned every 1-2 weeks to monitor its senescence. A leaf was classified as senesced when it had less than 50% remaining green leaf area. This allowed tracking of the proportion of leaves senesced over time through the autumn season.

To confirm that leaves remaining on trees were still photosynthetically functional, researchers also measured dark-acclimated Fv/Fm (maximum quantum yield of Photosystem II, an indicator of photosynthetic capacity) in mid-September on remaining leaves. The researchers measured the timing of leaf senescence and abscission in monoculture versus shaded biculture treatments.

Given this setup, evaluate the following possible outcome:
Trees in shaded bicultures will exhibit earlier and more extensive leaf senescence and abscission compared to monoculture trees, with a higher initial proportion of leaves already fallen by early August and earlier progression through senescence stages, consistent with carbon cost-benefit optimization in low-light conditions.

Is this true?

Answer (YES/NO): NO